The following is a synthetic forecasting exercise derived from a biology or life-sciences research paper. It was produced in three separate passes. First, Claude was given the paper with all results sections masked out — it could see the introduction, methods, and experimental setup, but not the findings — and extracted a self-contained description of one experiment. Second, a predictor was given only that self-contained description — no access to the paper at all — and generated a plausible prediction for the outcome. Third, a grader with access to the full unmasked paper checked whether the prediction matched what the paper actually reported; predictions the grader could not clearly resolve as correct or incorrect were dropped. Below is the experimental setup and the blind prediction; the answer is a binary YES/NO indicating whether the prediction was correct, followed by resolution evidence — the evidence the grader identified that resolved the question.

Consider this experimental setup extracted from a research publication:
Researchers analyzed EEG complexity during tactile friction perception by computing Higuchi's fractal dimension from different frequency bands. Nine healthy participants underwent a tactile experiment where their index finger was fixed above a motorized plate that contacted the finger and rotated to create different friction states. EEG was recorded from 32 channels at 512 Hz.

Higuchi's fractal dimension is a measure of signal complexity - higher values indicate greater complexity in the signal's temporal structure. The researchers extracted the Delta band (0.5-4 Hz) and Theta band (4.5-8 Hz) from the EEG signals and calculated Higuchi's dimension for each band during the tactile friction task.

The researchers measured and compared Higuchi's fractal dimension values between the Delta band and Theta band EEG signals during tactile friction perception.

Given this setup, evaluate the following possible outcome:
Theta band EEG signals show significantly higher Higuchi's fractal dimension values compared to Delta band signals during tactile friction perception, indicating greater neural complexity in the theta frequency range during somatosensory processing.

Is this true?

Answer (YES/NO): YES